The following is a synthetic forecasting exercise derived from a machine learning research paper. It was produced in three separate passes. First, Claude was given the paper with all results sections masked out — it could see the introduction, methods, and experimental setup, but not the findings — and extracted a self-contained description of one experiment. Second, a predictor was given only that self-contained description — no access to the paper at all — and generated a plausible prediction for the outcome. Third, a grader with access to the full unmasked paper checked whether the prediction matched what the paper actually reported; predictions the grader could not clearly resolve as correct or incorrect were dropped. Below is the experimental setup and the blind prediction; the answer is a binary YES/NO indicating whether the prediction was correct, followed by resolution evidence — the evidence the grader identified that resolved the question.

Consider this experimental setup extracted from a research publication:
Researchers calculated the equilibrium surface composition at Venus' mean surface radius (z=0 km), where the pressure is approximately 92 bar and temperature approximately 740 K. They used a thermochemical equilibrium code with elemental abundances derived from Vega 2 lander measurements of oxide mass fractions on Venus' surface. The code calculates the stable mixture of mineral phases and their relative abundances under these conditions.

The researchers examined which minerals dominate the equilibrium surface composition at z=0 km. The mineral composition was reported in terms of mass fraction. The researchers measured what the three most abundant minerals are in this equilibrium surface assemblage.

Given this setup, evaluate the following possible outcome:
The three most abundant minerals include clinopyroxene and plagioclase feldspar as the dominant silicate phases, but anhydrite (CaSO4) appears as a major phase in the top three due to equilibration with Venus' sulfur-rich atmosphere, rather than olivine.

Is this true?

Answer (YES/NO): NO